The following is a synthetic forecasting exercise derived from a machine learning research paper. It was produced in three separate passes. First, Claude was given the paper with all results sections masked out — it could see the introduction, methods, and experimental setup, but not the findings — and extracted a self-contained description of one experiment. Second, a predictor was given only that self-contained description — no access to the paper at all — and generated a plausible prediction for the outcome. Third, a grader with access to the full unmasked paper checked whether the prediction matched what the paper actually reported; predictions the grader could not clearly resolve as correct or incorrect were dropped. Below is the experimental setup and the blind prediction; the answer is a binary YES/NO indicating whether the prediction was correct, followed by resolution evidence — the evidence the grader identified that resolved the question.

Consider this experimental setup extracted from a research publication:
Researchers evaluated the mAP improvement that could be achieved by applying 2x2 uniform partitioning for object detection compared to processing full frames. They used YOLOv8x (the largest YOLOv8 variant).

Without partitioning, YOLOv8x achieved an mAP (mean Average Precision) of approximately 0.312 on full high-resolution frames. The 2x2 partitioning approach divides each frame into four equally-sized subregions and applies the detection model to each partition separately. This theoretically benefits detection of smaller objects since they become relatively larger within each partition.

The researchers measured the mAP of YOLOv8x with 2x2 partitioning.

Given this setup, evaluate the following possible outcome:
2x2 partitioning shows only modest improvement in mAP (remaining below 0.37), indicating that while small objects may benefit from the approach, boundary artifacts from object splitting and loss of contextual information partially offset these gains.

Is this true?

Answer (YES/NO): YES